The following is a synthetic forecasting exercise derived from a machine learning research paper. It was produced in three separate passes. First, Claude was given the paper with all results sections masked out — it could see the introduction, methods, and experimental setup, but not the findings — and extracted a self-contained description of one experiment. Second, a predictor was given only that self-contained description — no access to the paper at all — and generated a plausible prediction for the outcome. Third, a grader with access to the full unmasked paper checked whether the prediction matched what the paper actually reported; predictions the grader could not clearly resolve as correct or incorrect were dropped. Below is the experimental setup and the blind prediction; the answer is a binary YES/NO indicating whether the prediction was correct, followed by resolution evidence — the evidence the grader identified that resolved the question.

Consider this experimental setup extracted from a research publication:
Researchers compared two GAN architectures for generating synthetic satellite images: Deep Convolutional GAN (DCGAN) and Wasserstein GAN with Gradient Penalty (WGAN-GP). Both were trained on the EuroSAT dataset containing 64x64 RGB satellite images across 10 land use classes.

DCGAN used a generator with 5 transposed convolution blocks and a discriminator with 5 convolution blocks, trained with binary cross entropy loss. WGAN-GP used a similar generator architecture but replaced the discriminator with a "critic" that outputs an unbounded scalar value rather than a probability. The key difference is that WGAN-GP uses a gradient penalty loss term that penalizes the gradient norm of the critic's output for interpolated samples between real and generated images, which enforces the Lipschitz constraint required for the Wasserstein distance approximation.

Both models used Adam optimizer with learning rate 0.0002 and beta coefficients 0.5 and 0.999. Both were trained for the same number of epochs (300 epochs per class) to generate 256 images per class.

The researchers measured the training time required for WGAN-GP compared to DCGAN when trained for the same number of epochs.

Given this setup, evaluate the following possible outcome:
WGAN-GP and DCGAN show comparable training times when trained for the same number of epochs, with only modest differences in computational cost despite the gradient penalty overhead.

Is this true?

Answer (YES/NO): NO